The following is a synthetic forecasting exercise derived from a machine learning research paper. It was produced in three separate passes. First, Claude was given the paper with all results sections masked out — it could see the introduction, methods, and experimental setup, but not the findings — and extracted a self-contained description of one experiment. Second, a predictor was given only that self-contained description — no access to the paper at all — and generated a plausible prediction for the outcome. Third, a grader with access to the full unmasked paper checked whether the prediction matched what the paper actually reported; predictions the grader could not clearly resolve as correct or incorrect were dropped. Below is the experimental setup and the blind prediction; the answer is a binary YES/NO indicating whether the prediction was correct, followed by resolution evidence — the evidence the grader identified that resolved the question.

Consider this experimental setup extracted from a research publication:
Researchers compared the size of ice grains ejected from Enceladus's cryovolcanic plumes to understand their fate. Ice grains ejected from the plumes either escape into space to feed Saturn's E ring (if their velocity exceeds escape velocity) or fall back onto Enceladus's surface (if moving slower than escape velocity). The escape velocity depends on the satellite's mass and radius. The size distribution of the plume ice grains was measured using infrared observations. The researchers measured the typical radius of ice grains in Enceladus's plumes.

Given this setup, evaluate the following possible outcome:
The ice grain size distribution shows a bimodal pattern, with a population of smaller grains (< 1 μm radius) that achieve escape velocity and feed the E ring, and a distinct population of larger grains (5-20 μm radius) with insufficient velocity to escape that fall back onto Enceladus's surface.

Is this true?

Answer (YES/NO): NO